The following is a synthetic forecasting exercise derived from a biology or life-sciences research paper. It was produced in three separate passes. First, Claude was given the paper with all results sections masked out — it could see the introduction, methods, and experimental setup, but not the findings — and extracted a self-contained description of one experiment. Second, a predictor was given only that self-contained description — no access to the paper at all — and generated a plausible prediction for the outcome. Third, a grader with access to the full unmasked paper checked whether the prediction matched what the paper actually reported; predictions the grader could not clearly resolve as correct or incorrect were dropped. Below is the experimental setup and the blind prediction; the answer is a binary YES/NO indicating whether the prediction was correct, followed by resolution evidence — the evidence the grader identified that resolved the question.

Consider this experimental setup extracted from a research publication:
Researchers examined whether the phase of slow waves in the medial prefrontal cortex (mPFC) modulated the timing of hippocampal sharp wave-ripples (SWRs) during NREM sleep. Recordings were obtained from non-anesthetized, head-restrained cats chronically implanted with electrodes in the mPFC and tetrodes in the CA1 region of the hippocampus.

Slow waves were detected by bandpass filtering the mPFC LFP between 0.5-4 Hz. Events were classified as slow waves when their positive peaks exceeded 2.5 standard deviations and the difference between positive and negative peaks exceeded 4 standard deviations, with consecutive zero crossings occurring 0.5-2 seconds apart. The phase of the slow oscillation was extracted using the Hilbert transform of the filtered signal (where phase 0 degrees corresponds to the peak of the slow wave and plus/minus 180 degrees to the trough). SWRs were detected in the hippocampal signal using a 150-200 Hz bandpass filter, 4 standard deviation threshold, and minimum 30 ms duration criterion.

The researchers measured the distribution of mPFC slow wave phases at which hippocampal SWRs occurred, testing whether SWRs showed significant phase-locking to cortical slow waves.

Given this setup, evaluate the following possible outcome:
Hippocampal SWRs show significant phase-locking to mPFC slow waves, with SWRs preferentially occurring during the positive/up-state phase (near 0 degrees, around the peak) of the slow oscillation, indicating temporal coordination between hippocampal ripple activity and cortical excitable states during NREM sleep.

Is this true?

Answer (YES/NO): NO